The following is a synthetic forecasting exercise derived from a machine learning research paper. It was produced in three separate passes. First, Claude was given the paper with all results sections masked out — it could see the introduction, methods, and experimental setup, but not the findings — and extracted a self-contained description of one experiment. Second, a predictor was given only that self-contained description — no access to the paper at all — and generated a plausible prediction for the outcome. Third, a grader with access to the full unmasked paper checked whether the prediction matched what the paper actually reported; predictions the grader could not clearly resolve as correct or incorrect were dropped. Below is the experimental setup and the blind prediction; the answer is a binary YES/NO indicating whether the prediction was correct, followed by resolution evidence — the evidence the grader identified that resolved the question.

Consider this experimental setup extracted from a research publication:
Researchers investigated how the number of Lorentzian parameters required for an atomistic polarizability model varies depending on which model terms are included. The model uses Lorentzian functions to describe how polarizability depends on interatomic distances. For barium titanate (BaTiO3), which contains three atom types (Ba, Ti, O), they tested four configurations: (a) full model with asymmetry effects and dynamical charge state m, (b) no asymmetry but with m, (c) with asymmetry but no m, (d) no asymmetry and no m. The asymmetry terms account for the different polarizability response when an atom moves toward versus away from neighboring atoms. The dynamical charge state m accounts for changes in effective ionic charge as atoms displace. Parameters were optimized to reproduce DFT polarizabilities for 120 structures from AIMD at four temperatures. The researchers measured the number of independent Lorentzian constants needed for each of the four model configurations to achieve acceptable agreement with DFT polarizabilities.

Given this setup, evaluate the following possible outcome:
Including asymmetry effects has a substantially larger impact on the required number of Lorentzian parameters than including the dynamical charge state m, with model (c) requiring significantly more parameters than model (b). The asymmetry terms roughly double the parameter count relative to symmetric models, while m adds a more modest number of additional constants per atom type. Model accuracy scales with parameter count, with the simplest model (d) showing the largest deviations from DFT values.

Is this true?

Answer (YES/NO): NO